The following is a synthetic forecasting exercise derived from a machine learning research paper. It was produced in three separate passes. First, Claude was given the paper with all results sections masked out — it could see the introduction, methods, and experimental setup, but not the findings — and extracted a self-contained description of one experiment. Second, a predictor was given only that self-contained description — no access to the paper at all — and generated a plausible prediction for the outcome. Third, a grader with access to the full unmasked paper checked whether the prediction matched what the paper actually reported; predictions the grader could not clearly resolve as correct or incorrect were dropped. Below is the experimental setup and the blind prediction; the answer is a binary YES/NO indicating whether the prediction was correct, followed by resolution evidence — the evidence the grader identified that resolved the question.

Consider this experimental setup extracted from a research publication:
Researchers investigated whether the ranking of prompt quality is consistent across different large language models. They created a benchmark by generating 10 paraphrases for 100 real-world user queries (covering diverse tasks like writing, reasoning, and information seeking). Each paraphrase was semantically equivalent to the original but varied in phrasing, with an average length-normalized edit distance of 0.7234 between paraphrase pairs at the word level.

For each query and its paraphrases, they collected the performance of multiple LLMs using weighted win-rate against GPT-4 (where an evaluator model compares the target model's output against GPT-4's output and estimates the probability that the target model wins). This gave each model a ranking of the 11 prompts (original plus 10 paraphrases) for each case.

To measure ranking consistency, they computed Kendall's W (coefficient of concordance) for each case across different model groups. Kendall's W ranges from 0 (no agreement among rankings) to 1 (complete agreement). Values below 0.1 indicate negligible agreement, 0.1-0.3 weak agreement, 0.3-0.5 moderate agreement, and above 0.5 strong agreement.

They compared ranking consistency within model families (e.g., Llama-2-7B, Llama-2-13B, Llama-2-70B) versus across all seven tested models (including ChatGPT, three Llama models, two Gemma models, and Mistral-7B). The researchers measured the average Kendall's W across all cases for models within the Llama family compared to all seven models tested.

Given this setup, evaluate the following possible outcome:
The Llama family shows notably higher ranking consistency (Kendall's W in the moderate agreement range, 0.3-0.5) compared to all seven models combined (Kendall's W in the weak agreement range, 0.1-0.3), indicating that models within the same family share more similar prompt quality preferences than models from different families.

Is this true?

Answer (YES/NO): YES